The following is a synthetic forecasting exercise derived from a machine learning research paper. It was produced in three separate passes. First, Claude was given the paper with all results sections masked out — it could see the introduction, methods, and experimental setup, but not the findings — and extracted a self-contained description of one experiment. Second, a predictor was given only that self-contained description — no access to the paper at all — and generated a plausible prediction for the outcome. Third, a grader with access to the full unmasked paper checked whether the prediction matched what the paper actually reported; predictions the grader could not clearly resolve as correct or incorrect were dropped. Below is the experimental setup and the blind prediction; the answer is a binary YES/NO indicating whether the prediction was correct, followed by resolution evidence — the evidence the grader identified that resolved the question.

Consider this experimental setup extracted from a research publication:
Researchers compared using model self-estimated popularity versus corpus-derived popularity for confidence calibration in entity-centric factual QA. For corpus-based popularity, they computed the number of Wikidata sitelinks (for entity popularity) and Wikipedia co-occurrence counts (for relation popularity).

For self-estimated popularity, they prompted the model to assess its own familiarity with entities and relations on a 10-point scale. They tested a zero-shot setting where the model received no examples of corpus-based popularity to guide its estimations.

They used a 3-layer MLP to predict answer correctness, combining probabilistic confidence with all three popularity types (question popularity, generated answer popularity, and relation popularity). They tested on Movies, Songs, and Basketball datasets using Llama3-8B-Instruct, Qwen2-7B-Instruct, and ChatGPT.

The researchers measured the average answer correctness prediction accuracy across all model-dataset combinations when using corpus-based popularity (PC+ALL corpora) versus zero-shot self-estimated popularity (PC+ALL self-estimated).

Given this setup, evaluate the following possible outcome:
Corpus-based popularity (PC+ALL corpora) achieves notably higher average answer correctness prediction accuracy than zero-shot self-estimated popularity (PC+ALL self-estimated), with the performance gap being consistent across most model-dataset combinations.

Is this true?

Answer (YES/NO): YES